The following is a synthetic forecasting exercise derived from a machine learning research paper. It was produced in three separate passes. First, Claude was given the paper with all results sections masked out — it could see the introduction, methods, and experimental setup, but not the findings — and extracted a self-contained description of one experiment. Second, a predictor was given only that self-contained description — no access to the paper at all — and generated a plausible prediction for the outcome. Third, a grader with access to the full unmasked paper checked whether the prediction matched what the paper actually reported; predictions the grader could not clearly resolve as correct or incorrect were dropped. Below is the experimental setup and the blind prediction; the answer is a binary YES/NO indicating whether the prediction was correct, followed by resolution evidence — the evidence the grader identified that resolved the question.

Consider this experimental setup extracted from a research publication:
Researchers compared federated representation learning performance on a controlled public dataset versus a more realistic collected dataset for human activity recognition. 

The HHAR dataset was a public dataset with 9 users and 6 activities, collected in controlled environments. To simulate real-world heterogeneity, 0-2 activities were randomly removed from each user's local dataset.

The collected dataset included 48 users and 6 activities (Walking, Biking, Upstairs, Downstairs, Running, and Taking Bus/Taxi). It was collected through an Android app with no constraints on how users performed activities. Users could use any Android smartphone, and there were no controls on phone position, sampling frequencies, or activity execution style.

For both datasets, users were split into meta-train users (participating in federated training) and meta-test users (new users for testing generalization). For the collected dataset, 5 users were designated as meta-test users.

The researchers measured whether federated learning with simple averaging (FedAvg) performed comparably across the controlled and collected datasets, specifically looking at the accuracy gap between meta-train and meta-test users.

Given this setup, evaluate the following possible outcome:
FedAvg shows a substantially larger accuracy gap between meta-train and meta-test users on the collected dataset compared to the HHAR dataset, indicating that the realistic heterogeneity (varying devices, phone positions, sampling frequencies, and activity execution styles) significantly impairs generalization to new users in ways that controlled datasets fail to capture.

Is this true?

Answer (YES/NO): NO